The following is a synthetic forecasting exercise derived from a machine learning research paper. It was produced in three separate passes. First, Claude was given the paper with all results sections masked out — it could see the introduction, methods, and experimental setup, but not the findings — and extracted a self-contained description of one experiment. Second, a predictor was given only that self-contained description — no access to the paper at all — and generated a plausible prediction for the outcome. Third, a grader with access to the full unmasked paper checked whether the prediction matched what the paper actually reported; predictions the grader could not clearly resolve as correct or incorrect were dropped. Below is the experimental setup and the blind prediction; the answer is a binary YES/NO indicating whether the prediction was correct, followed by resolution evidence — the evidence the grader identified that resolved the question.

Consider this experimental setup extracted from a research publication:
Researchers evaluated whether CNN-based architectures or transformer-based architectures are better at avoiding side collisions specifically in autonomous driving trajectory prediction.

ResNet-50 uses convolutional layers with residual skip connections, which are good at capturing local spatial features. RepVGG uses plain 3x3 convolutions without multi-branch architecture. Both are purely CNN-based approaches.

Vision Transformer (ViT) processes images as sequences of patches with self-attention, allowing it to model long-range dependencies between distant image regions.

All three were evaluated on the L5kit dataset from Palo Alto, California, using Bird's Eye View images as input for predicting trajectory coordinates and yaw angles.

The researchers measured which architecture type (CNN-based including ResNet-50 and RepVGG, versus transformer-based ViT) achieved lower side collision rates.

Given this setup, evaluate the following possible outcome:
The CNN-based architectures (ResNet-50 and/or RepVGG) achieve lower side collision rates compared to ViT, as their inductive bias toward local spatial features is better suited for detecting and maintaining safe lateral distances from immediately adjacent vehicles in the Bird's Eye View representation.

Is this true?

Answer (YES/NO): NO